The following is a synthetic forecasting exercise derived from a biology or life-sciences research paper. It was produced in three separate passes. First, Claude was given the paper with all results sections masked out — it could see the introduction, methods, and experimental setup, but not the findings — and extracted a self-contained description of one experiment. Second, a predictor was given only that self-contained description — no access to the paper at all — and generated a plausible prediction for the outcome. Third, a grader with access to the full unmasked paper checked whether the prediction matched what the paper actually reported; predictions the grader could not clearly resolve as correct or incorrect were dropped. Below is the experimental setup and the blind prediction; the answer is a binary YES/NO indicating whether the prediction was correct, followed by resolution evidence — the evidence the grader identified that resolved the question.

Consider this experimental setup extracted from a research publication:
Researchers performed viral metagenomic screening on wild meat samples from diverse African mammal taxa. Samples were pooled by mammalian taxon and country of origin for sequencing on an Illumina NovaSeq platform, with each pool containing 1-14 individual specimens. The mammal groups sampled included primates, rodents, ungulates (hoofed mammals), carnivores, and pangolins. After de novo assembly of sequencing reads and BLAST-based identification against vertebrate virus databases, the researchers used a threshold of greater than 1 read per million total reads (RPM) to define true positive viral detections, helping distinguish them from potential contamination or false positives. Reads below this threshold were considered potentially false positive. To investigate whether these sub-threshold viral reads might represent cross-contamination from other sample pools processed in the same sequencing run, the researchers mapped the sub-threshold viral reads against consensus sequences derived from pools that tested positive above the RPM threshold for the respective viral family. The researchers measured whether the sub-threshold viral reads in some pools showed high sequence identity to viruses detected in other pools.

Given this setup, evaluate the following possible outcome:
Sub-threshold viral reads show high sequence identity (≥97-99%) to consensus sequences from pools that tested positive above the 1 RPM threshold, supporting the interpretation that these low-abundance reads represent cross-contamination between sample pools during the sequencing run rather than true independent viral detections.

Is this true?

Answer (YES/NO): NO